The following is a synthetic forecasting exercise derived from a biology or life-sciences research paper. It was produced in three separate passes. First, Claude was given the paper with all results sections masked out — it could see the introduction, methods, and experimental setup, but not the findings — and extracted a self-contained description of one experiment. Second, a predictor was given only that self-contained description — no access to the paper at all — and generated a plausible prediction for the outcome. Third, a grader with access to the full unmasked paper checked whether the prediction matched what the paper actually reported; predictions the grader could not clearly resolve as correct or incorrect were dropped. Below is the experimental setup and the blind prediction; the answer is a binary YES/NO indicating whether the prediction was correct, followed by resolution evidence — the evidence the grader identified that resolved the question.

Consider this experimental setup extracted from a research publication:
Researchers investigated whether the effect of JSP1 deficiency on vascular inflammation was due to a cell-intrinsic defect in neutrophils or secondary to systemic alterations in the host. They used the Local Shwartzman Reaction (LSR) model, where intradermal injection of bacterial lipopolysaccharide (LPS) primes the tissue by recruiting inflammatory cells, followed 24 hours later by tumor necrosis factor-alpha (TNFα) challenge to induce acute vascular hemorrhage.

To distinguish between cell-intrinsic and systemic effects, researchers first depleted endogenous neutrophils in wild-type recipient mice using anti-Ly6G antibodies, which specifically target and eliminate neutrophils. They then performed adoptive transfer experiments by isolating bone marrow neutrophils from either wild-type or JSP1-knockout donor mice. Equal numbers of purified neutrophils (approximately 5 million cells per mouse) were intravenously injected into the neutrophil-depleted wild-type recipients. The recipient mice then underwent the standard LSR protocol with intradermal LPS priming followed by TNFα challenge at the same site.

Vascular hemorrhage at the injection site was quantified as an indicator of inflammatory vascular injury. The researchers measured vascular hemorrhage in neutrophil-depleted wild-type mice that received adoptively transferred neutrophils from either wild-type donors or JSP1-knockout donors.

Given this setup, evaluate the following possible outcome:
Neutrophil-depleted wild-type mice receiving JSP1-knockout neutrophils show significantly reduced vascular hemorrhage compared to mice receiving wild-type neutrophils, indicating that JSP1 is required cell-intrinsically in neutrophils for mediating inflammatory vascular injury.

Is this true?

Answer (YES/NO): YES